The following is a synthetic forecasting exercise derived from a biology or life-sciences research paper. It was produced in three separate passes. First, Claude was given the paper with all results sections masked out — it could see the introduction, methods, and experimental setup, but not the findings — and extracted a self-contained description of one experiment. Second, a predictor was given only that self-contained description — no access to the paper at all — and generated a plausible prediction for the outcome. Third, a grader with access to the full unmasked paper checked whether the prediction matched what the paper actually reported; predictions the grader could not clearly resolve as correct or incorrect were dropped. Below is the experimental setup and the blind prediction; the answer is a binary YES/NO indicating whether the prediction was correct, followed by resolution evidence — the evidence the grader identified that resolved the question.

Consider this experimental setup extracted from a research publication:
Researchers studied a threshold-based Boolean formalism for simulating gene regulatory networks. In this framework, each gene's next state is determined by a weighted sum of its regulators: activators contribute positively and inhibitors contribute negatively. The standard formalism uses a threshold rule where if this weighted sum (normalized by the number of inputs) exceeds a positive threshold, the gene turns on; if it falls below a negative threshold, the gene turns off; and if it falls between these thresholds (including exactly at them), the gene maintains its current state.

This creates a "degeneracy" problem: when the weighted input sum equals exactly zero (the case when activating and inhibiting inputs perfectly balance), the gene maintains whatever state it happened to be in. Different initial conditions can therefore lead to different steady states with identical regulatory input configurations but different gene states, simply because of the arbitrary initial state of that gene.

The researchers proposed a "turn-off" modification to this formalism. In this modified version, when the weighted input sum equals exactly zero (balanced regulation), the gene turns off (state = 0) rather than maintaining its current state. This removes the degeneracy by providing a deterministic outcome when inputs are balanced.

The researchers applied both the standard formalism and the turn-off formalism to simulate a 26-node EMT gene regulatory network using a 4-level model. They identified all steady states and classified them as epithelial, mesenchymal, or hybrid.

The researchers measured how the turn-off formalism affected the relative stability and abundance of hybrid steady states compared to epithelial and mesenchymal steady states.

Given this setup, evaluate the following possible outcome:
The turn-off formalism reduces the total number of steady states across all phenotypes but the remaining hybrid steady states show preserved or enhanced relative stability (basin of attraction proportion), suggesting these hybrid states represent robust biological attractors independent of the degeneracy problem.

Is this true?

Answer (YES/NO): YES